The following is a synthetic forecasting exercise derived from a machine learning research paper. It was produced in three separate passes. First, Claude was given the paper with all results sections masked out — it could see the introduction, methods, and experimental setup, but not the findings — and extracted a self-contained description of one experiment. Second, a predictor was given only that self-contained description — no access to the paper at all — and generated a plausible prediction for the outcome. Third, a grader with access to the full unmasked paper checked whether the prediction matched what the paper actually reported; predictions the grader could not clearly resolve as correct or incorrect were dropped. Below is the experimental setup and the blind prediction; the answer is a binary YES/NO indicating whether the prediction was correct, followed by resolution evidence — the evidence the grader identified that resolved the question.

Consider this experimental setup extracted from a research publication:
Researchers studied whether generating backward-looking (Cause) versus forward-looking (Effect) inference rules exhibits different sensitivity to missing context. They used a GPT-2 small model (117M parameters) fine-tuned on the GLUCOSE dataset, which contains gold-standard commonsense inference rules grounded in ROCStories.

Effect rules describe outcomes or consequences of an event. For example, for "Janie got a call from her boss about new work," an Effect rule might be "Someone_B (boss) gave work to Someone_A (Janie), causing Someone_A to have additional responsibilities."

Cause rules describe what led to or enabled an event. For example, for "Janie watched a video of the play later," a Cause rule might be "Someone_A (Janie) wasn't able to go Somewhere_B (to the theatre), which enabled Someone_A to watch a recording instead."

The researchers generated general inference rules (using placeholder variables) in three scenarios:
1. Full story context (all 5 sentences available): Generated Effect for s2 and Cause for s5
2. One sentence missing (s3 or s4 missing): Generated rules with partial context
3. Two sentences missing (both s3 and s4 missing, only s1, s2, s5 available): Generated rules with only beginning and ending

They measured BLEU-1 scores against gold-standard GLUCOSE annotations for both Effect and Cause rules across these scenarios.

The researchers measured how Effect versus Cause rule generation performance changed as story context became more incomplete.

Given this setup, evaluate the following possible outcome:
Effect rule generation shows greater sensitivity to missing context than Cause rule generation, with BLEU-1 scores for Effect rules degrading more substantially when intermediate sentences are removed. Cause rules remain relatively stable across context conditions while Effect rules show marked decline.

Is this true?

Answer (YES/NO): NO